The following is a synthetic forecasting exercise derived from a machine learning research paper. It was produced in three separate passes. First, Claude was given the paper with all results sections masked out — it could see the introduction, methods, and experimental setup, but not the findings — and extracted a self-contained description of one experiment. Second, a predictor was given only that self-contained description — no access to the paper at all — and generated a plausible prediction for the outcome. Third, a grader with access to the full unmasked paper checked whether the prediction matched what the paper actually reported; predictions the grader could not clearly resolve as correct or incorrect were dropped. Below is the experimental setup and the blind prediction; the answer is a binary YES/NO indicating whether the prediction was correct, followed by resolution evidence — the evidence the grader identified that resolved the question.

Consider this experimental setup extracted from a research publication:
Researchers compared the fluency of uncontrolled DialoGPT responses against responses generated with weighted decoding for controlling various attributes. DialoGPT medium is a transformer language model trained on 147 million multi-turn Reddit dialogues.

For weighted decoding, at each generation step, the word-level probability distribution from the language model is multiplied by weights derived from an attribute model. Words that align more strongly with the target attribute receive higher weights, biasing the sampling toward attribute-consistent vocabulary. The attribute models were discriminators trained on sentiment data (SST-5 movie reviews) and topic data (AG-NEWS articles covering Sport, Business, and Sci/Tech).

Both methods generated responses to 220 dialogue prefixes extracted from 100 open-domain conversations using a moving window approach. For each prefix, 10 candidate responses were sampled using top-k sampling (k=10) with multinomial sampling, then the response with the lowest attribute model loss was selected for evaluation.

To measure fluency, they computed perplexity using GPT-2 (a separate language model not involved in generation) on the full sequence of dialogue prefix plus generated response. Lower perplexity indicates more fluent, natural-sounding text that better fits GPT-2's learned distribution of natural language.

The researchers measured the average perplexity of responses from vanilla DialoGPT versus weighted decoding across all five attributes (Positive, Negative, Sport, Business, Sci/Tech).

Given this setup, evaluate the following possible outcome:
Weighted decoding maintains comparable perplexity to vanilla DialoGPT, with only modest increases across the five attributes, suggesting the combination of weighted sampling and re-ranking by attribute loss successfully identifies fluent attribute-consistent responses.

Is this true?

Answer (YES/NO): NO